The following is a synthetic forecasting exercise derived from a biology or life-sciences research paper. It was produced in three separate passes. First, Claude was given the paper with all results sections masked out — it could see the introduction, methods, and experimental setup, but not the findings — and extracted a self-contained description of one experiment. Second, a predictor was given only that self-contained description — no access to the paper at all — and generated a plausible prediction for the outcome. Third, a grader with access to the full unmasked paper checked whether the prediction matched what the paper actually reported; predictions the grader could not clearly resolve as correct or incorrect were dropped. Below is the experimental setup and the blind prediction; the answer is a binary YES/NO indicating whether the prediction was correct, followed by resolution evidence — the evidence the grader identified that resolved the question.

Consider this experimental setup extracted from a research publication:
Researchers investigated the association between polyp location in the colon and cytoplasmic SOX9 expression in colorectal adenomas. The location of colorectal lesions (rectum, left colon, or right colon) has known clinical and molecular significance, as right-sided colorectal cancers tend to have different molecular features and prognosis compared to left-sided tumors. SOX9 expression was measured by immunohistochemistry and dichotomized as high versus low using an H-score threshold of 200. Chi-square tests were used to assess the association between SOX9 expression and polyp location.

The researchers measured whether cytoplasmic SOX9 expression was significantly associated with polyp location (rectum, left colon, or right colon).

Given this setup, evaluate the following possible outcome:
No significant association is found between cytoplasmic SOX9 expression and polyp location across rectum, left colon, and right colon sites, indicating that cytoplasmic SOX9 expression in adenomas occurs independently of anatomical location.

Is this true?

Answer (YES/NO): NO